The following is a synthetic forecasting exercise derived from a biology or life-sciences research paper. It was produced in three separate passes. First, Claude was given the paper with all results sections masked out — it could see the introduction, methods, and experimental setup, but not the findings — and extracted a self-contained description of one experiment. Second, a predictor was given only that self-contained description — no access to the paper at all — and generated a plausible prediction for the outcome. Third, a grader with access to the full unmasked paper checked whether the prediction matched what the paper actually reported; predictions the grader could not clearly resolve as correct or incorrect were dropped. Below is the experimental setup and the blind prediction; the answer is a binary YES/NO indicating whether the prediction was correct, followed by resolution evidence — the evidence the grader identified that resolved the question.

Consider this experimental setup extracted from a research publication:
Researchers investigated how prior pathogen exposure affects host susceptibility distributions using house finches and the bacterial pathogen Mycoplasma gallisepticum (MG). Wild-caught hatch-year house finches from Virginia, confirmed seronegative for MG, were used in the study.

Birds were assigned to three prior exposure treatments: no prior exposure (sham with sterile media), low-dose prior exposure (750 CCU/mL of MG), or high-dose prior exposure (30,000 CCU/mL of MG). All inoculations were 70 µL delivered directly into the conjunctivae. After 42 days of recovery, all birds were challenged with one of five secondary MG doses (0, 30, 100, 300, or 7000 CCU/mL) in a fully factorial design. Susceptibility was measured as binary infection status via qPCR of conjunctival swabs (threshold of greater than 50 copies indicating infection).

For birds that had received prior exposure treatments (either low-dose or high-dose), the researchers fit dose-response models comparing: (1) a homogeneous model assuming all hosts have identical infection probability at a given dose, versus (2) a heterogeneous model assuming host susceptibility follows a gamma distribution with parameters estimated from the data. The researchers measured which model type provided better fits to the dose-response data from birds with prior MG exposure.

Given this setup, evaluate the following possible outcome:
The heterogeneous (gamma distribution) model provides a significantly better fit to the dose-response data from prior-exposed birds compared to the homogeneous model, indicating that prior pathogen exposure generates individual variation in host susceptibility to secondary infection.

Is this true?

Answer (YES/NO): YES